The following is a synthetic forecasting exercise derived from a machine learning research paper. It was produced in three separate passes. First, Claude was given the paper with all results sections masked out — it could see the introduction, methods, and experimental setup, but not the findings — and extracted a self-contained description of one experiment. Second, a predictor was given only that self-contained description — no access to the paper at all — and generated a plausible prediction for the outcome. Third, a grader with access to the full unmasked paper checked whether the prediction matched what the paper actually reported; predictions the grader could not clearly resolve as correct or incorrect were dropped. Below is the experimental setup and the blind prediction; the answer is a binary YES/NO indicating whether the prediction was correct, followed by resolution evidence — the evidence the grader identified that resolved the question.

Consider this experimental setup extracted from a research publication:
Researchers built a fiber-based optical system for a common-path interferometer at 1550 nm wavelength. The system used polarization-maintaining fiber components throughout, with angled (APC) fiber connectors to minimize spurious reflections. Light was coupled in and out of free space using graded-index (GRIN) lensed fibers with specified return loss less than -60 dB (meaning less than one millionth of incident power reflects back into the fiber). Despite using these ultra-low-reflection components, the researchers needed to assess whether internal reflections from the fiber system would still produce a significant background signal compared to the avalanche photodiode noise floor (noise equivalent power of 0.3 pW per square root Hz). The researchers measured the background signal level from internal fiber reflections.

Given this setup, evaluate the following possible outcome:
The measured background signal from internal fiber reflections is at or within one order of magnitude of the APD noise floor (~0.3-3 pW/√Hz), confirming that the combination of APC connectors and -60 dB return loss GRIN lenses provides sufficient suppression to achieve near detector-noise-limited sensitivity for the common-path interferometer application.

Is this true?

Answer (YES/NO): NO